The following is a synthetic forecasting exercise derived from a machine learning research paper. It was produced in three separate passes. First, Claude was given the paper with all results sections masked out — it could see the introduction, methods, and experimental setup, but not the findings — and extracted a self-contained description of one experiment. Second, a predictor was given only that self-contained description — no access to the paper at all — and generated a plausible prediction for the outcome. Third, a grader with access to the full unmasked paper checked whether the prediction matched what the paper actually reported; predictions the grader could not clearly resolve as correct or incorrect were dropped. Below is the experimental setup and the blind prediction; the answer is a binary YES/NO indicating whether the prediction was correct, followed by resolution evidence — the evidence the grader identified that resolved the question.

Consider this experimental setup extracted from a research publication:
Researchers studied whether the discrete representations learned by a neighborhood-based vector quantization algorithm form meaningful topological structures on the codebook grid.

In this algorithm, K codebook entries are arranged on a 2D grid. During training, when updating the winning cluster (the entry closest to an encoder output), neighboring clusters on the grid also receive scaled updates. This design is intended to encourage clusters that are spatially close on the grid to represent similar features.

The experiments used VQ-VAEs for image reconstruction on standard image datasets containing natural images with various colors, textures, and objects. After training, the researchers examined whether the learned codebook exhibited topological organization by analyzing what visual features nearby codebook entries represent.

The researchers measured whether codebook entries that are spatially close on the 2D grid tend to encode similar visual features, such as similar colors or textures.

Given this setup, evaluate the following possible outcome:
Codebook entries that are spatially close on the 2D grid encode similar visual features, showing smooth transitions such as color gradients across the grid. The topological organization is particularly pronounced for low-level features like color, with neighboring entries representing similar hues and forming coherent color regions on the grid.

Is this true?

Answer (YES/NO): YES